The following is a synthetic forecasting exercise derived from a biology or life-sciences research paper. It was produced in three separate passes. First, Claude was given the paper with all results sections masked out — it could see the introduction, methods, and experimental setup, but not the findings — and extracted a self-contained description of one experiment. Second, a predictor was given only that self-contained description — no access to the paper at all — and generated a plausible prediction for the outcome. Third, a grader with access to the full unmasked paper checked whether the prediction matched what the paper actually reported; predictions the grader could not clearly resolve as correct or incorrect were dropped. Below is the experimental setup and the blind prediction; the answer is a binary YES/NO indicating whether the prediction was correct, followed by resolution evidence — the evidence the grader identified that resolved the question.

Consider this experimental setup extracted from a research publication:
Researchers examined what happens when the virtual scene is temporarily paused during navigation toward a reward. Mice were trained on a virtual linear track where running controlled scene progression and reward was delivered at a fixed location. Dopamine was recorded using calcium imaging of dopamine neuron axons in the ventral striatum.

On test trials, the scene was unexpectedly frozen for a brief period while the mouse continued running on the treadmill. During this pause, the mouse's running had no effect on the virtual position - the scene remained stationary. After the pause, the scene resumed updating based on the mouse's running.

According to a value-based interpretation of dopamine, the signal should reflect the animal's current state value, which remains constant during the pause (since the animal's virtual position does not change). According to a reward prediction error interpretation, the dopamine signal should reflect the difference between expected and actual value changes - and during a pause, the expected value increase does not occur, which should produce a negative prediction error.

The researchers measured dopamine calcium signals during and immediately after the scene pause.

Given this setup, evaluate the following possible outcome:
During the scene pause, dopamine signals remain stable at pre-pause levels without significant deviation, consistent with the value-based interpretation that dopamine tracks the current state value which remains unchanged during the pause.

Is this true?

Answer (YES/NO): NO